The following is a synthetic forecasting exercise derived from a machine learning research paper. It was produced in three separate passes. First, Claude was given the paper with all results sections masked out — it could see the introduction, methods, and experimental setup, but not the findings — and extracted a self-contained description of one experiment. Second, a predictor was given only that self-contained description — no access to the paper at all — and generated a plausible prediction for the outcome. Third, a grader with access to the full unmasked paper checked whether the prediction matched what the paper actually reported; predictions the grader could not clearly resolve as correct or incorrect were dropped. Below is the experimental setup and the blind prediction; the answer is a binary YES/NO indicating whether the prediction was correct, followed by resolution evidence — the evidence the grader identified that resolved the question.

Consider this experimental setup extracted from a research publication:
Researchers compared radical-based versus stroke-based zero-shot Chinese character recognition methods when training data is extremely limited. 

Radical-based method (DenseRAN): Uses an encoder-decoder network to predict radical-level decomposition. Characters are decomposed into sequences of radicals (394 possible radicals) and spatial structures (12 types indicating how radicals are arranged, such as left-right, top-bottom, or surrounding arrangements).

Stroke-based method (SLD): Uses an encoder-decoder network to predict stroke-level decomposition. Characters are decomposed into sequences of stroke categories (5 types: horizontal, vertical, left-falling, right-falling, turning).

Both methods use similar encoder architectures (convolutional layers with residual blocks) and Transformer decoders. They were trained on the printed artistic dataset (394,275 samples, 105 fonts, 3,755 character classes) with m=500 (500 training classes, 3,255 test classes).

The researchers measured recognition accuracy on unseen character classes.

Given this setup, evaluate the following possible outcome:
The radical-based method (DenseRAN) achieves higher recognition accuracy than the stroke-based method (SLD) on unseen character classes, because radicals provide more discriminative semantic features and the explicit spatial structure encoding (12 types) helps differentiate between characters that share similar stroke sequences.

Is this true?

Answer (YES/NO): NO